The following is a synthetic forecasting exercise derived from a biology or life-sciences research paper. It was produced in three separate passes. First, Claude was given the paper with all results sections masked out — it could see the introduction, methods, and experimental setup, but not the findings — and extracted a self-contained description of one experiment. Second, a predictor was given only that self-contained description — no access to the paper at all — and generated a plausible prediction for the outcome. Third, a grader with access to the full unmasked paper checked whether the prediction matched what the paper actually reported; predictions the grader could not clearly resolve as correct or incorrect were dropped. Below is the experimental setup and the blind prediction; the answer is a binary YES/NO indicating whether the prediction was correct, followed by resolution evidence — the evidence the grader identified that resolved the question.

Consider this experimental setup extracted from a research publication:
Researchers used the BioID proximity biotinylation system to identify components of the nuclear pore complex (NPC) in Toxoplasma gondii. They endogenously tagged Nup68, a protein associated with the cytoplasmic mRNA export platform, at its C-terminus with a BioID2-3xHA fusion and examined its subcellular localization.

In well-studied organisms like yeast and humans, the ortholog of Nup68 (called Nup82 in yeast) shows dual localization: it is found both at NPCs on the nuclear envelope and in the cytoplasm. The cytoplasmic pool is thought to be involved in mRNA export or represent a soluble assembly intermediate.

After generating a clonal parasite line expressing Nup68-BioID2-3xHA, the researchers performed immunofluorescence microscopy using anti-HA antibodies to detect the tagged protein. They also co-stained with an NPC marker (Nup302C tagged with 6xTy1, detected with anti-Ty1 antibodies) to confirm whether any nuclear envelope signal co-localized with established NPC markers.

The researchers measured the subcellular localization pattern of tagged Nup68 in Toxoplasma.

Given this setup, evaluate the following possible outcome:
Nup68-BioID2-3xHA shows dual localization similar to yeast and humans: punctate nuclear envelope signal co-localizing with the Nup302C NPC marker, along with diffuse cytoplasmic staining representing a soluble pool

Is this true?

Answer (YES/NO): YES